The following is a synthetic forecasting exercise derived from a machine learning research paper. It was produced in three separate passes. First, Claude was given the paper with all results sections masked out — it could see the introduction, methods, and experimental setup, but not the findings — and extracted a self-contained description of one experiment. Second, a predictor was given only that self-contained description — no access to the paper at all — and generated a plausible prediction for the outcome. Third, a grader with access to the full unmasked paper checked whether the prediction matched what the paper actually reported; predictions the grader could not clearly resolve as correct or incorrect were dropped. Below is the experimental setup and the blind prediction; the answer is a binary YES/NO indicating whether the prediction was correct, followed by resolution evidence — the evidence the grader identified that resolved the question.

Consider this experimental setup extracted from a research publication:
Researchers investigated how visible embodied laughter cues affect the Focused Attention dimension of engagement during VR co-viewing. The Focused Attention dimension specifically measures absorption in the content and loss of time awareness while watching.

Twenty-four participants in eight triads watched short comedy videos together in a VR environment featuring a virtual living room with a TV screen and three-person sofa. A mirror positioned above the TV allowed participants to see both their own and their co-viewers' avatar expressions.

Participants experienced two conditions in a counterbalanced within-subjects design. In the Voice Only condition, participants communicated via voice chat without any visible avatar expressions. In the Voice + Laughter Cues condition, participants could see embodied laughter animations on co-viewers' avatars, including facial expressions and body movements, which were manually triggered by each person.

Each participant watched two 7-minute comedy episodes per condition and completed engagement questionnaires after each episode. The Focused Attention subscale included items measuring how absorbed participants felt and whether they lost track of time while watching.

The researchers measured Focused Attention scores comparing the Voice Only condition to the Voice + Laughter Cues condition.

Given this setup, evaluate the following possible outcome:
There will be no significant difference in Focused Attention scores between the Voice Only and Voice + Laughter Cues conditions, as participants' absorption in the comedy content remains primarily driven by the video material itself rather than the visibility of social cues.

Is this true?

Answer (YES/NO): YES